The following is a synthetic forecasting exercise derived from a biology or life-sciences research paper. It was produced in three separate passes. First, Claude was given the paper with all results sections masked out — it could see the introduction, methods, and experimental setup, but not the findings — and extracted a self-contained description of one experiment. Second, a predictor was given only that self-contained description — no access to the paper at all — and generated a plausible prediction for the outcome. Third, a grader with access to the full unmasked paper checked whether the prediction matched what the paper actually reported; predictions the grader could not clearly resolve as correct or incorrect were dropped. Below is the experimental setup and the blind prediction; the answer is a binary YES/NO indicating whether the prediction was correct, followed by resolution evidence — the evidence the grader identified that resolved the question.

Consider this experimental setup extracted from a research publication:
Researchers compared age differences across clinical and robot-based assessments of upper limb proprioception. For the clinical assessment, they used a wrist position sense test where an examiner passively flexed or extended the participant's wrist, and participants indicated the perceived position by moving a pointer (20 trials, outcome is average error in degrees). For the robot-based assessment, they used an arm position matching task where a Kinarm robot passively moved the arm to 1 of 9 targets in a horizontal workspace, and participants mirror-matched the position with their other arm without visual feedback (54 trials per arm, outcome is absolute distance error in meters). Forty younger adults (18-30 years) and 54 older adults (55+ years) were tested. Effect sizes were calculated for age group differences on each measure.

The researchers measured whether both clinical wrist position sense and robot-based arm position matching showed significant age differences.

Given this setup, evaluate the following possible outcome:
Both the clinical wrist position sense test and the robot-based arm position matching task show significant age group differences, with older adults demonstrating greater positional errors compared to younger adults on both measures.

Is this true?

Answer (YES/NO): NO